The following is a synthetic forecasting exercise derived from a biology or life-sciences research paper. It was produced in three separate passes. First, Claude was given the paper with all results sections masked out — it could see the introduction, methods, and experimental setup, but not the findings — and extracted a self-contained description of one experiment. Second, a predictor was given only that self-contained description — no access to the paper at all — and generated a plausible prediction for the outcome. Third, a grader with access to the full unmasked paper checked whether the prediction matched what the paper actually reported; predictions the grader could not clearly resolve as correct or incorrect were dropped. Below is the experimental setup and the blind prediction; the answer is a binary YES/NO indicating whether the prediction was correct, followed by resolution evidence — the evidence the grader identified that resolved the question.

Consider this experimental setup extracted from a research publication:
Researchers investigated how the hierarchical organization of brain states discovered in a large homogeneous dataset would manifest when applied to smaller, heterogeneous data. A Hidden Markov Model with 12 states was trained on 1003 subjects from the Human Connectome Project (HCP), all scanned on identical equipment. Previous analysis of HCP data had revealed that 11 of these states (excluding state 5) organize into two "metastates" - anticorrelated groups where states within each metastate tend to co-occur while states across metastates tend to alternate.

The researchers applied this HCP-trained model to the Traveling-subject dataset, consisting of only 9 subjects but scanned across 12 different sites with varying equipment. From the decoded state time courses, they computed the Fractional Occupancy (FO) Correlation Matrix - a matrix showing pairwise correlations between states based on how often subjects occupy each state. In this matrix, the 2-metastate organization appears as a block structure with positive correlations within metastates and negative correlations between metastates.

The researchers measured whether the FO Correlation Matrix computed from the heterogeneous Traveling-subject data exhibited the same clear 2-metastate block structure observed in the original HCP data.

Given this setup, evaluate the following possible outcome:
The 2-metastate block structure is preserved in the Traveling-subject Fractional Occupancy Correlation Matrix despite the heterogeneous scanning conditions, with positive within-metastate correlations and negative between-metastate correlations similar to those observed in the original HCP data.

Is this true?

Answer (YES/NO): YES